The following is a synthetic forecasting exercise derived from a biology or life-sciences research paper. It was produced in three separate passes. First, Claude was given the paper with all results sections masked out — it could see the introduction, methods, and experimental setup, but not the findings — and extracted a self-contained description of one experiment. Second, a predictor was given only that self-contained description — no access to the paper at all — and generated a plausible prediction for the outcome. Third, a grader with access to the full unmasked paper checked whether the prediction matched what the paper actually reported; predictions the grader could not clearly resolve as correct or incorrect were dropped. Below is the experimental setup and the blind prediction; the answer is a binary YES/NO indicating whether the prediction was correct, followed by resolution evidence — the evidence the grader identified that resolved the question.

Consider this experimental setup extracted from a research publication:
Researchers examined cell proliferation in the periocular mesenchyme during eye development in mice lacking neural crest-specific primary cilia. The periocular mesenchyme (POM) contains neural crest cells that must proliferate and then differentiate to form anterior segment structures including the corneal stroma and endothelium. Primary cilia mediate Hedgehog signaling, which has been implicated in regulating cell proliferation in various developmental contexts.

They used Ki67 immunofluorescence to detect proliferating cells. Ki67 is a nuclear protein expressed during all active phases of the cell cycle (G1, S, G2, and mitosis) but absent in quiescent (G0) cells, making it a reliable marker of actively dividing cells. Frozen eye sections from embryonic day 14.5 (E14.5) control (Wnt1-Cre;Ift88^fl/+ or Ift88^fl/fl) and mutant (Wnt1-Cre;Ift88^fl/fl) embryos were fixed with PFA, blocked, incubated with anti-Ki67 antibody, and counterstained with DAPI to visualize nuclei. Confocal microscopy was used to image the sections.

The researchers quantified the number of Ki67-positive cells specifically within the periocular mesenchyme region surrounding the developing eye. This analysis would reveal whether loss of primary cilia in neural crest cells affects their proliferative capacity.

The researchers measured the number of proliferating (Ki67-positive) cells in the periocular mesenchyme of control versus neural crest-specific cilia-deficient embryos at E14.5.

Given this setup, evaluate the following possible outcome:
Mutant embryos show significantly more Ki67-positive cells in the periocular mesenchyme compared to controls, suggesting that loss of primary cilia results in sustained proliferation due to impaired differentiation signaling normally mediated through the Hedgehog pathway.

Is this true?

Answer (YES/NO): NO